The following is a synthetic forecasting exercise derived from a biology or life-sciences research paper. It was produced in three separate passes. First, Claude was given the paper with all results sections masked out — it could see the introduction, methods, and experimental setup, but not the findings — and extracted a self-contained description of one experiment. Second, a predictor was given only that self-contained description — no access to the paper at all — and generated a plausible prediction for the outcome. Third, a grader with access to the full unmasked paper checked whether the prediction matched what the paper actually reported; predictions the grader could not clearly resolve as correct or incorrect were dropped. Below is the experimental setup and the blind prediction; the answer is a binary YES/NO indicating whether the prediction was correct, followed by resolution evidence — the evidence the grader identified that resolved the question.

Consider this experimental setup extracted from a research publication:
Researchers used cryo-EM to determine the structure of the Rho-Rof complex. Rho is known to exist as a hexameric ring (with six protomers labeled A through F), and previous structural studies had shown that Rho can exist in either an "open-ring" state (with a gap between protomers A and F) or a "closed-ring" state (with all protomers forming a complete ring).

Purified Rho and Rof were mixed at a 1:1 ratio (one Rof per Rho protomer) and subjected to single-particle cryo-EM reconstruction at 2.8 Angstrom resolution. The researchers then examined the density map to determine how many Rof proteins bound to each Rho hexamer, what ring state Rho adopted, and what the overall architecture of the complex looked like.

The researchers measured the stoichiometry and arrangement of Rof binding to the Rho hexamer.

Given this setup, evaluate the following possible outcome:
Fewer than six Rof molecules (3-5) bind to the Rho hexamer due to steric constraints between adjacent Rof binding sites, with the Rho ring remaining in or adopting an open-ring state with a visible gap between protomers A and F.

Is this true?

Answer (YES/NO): NO